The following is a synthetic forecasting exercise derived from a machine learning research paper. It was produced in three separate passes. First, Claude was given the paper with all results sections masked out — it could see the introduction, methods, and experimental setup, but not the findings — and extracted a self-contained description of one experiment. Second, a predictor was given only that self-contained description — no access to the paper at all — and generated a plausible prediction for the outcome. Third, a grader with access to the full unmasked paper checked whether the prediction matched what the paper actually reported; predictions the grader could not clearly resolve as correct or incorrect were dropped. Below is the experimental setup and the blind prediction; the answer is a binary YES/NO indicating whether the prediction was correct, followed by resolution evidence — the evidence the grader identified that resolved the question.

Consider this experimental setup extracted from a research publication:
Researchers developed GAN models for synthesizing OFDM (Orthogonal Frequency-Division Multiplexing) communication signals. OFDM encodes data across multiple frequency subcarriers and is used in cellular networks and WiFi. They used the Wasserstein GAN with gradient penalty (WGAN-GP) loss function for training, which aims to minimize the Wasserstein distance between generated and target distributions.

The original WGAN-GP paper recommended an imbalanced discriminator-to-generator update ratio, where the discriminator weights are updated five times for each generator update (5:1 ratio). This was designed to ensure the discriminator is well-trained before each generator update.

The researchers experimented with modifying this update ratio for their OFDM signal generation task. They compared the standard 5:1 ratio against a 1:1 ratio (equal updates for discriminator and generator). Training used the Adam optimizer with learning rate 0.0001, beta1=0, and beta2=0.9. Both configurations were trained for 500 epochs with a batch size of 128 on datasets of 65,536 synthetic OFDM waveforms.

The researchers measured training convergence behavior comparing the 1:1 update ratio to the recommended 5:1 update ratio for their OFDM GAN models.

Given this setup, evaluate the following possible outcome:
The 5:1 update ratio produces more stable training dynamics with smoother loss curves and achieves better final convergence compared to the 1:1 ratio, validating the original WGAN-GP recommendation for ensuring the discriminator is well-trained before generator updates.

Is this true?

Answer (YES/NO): NO